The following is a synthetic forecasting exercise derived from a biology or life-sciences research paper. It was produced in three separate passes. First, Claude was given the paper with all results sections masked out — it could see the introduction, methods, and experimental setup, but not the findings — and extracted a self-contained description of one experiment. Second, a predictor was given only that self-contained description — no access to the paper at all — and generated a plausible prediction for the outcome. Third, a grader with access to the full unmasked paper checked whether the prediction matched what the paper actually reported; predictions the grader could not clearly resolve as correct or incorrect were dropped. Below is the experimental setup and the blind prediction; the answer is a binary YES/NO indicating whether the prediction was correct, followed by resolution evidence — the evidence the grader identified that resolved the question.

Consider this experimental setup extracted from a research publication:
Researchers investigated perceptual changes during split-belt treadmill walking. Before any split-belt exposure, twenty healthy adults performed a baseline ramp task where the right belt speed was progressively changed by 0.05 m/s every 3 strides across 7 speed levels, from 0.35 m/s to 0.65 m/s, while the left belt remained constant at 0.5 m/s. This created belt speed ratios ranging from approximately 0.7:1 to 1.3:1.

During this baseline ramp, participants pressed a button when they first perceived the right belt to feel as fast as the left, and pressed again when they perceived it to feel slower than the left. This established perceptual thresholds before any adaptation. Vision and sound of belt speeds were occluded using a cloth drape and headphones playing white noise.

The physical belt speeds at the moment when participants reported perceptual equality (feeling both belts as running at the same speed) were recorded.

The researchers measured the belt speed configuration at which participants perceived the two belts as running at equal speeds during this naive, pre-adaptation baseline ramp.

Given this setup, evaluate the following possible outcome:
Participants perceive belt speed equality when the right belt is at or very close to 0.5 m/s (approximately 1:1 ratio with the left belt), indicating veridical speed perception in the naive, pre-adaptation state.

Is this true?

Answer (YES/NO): YES